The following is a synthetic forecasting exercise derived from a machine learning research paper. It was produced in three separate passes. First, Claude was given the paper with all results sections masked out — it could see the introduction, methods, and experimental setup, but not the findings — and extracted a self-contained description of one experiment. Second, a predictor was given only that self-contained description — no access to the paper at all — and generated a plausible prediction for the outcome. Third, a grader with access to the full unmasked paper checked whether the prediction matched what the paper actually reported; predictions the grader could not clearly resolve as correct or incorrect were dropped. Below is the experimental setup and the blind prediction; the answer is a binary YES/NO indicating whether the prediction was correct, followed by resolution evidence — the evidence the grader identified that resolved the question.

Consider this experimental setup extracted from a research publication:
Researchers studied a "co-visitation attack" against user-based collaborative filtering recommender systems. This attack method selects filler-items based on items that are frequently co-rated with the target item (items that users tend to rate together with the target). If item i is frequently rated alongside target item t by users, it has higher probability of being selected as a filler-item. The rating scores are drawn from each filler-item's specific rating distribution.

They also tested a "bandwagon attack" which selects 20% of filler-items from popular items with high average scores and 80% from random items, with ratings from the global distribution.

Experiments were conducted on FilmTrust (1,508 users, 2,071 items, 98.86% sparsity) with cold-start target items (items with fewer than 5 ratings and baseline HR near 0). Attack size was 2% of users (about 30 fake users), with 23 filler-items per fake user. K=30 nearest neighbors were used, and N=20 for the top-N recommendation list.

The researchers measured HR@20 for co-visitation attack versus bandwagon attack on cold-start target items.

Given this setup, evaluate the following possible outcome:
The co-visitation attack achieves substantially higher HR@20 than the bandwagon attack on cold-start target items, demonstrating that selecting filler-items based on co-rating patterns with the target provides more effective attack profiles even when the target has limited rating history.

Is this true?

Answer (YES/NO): YES